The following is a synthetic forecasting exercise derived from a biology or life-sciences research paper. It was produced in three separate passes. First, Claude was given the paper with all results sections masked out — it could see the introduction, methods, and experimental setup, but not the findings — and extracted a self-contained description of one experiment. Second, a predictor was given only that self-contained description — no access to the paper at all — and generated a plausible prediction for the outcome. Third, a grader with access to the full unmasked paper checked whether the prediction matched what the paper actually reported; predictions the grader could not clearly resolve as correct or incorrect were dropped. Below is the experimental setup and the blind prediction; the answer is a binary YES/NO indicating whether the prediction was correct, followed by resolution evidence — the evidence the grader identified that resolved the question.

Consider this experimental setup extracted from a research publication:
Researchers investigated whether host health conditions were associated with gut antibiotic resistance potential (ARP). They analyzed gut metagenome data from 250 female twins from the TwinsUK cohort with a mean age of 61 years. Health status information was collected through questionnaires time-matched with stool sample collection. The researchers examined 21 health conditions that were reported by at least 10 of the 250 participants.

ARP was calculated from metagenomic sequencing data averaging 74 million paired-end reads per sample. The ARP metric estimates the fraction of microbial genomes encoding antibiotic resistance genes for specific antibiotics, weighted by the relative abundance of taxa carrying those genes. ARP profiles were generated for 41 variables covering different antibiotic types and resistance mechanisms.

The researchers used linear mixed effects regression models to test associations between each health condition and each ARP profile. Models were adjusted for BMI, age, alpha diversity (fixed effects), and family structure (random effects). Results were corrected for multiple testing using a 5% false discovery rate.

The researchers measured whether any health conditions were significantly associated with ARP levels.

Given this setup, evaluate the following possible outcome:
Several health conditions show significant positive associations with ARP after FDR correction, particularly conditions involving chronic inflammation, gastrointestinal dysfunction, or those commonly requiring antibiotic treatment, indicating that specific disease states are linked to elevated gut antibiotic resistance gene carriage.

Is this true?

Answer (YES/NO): NO